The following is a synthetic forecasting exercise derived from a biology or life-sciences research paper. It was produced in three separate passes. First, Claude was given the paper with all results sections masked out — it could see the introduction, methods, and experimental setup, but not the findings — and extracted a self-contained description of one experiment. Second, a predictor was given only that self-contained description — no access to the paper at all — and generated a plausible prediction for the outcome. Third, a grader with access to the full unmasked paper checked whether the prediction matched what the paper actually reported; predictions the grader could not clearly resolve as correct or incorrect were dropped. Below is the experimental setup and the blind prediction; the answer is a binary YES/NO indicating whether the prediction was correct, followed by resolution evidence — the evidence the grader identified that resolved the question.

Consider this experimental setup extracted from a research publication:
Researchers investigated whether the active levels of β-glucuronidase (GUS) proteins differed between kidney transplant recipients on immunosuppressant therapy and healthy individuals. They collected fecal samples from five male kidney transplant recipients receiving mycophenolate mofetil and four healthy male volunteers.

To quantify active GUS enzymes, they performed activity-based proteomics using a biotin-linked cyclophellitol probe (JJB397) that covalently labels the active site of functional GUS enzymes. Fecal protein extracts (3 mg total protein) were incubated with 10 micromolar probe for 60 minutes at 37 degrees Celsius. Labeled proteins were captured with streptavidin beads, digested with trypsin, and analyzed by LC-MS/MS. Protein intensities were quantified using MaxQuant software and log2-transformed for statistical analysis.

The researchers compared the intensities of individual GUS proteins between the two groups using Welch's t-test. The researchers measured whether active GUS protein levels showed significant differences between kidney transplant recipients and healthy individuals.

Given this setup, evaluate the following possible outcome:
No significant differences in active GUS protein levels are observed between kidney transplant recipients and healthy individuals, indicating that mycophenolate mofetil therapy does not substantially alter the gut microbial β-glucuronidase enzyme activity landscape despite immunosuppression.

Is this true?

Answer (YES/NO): NO